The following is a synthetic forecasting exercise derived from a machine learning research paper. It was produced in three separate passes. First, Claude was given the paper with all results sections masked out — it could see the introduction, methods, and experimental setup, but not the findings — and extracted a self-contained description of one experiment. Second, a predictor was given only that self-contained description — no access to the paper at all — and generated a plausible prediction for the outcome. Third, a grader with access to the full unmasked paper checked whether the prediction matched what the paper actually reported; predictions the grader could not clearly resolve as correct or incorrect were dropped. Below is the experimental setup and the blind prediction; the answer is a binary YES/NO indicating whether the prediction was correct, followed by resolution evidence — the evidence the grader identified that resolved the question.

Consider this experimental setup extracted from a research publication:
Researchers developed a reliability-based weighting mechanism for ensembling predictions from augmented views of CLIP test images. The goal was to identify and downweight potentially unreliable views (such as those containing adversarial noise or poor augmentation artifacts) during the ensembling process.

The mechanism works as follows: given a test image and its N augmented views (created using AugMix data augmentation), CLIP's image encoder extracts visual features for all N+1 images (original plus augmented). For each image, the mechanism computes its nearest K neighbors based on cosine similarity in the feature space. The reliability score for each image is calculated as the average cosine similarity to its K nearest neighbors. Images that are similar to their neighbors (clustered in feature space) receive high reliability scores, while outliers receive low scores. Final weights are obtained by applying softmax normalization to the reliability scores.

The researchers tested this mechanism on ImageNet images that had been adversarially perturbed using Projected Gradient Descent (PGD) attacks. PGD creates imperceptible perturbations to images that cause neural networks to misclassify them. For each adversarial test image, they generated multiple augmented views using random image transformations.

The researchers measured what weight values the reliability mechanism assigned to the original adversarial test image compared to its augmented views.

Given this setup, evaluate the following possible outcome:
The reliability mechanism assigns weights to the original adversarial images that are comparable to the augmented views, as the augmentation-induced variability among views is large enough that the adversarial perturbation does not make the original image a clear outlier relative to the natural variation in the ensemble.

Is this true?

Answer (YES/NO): NO